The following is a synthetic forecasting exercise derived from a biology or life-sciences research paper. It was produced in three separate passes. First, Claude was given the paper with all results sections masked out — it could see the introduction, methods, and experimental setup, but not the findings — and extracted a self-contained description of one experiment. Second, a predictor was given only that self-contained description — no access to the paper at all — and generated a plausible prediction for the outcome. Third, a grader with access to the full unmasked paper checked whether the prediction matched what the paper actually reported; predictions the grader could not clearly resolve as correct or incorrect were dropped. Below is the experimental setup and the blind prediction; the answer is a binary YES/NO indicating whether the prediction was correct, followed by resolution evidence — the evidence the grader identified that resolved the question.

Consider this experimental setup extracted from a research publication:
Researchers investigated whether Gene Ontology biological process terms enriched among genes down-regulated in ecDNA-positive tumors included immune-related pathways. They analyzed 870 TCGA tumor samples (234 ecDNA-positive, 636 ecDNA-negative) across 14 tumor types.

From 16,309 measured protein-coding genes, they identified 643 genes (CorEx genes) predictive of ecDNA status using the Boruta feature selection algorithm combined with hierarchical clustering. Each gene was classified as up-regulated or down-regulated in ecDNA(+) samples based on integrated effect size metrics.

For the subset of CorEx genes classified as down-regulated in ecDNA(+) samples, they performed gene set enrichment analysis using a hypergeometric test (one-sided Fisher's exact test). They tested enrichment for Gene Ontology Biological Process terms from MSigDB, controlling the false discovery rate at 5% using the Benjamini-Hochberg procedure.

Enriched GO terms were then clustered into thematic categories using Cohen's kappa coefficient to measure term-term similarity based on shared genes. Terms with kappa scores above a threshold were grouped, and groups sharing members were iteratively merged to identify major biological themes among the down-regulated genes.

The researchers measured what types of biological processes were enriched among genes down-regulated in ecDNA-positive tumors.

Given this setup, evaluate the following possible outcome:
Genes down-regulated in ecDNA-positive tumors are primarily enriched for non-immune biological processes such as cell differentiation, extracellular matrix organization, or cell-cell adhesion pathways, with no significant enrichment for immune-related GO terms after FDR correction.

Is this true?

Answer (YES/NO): NO